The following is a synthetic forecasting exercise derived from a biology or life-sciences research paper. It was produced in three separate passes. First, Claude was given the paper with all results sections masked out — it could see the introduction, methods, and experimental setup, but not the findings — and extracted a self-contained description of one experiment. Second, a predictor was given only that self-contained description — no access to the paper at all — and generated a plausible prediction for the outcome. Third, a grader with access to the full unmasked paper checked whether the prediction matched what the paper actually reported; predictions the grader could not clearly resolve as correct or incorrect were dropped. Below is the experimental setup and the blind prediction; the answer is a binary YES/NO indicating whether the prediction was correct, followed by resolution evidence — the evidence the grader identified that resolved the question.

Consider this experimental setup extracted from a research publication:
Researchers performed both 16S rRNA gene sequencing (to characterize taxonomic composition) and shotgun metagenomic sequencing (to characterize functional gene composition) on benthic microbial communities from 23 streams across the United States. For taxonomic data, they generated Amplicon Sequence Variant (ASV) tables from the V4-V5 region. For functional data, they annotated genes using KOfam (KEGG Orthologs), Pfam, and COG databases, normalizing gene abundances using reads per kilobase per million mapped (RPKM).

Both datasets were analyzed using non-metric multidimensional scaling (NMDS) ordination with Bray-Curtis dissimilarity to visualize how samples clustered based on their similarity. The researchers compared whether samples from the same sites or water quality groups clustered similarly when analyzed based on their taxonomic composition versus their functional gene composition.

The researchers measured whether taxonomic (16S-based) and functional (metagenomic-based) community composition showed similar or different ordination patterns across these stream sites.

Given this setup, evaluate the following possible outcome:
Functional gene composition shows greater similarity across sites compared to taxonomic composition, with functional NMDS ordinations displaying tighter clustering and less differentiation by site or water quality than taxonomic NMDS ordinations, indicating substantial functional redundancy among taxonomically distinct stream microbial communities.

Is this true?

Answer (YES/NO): NO